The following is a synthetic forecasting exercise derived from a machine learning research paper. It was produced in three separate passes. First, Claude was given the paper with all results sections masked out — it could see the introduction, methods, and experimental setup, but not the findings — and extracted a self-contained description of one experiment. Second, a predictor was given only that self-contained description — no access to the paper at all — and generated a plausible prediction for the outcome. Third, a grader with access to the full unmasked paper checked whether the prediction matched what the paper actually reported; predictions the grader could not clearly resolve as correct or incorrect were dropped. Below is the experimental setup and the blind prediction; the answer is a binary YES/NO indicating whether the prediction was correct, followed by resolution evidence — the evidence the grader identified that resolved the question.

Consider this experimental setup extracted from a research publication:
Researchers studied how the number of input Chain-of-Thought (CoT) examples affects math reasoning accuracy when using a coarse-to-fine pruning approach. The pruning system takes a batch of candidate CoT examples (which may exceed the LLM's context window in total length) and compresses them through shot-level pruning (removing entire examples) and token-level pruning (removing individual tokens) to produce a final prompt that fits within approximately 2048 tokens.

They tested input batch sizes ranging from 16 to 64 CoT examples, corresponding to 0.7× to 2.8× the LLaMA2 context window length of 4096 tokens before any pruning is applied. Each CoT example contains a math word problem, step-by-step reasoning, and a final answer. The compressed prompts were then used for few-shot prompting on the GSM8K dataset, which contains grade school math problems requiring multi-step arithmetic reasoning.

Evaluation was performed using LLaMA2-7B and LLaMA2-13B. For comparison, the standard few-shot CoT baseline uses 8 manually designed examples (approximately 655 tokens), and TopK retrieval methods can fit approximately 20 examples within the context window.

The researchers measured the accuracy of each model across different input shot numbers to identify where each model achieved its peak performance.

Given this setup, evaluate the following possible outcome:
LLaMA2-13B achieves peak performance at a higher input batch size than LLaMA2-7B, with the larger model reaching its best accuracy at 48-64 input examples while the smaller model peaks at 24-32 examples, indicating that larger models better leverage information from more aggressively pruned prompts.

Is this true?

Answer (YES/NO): NO